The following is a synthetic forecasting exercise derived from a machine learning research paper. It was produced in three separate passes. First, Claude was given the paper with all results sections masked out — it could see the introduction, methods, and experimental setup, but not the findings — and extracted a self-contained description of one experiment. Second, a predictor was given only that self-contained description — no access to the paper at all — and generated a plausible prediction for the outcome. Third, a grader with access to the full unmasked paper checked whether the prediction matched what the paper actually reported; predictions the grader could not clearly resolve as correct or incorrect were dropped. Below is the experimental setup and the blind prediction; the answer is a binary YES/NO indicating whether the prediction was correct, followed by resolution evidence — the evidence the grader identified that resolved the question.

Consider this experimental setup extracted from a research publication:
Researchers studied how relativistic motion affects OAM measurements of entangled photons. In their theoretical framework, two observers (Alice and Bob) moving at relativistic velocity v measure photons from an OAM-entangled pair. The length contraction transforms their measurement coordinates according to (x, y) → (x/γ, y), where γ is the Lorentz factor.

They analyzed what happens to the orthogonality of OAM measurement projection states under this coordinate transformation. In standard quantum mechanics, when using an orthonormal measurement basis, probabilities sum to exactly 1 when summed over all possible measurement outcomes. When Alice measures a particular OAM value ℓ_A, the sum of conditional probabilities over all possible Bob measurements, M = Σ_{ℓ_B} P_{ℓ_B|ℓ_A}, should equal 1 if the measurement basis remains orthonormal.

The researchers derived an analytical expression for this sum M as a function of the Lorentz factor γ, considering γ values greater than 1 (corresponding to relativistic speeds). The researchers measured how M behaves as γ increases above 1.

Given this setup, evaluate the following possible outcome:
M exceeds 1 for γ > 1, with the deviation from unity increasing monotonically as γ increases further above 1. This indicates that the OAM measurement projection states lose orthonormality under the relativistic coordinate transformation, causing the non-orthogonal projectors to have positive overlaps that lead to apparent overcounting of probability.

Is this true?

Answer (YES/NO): YES